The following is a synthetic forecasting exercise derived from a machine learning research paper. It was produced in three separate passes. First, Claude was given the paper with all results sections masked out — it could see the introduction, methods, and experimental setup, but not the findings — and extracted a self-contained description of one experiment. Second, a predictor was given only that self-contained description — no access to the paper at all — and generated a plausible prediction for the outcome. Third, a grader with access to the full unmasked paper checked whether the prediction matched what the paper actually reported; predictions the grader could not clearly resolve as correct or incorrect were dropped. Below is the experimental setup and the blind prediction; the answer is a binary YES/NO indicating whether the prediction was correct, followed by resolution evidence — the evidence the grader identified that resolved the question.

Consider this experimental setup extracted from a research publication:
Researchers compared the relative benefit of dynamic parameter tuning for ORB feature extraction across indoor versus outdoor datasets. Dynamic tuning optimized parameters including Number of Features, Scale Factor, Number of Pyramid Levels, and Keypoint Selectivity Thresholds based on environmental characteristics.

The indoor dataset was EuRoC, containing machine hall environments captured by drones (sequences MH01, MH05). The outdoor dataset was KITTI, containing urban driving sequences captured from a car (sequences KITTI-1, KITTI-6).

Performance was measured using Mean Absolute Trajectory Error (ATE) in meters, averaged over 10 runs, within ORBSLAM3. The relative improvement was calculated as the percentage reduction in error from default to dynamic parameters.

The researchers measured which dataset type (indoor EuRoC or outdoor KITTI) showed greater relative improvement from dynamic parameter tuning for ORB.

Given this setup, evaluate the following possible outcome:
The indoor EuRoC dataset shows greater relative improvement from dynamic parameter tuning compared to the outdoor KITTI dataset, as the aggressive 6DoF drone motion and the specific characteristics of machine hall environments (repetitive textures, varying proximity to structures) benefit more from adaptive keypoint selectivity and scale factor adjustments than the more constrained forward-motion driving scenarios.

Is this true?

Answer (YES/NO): NO